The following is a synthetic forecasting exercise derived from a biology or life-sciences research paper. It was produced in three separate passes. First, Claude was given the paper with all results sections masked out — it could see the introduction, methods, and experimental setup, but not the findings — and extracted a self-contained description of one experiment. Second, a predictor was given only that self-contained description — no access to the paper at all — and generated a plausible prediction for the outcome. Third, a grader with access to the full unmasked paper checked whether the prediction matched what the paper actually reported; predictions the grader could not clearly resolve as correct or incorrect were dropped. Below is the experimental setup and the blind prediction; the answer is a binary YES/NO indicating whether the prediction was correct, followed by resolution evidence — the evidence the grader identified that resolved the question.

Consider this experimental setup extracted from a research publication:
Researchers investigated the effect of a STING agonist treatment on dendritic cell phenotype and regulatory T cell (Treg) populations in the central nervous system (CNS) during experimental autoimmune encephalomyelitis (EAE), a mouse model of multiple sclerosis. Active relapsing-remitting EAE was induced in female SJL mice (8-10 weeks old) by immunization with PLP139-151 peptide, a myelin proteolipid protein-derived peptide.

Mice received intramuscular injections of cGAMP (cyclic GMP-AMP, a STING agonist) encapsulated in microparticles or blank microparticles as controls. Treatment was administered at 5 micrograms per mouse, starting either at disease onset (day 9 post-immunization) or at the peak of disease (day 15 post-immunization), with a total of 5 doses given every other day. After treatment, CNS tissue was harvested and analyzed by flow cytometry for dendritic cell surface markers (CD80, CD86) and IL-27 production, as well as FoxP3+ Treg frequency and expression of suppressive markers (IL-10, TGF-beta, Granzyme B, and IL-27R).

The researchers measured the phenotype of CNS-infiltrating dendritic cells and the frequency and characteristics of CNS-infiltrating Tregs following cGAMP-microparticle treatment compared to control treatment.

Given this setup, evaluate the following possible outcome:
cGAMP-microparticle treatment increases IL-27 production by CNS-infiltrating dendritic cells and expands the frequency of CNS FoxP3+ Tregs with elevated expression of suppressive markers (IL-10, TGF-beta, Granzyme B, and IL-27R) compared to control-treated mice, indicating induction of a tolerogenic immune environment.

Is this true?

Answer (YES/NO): YES